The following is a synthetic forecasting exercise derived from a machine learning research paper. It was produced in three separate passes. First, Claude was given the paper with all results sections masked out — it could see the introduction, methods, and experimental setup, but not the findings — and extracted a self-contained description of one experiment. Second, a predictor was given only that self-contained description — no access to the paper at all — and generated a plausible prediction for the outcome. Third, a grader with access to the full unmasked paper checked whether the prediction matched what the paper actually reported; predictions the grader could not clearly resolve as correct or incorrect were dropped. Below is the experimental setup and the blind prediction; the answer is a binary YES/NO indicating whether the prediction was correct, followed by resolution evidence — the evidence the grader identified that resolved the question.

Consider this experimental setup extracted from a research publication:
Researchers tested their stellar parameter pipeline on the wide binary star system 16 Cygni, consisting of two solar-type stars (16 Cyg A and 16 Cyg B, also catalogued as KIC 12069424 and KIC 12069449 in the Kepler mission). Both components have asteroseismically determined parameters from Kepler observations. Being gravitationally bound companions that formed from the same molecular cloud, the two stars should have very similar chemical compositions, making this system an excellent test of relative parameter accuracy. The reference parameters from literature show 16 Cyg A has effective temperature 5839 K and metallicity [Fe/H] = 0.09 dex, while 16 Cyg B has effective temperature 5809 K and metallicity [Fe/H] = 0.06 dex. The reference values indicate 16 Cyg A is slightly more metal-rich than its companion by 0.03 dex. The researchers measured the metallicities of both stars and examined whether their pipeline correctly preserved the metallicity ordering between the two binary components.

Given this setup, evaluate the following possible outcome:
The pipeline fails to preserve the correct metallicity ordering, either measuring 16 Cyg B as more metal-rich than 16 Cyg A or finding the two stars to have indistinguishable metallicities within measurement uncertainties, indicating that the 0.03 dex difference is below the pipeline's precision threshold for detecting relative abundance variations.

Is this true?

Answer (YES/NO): NO